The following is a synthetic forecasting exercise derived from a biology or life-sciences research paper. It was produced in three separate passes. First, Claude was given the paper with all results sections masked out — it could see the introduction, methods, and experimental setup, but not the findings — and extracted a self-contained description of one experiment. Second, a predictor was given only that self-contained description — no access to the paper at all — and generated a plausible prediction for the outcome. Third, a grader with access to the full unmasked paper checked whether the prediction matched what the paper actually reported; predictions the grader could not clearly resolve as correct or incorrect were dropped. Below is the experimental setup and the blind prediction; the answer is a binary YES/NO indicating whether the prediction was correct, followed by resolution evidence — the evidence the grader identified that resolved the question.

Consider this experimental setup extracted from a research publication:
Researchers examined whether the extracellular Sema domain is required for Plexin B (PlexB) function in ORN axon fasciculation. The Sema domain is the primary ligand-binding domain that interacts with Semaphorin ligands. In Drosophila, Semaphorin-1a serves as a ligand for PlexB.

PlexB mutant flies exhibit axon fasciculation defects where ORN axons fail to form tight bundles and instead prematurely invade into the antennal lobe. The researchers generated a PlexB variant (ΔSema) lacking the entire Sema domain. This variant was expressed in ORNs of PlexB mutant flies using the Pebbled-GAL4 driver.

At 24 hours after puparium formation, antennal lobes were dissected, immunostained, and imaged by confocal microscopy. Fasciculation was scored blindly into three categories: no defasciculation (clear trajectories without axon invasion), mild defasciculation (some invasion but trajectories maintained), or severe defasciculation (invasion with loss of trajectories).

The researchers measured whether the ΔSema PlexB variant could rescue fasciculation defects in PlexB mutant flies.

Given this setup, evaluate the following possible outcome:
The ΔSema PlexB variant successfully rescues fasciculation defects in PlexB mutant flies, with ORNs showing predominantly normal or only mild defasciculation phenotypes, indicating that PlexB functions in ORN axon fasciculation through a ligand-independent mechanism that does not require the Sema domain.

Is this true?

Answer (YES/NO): NO